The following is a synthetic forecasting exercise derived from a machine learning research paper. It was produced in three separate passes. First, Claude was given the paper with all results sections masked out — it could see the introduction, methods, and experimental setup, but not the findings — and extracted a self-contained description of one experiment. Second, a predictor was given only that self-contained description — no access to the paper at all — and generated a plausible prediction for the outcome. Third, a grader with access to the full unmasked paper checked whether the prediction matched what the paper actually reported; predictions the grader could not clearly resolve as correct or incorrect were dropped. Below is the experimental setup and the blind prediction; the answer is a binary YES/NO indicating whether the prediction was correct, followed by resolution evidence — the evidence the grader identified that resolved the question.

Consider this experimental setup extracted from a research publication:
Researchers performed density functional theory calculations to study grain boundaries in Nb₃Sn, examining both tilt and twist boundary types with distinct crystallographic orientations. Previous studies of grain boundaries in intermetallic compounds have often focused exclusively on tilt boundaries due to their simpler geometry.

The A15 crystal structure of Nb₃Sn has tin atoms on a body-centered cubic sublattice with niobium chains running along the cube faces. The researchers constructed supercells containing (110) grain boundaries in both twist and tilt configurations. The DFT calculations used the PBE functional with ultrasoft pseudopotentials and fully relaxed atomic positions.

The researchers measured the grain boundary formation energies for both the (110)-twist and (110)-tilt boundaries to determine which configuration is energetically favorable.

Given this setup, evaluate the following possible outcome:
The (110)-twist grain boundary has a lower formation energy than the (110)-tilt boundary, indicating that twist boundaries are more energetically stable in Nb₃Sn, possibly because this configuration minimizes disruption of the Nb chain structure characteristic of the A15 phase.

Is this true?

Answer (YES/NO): YES